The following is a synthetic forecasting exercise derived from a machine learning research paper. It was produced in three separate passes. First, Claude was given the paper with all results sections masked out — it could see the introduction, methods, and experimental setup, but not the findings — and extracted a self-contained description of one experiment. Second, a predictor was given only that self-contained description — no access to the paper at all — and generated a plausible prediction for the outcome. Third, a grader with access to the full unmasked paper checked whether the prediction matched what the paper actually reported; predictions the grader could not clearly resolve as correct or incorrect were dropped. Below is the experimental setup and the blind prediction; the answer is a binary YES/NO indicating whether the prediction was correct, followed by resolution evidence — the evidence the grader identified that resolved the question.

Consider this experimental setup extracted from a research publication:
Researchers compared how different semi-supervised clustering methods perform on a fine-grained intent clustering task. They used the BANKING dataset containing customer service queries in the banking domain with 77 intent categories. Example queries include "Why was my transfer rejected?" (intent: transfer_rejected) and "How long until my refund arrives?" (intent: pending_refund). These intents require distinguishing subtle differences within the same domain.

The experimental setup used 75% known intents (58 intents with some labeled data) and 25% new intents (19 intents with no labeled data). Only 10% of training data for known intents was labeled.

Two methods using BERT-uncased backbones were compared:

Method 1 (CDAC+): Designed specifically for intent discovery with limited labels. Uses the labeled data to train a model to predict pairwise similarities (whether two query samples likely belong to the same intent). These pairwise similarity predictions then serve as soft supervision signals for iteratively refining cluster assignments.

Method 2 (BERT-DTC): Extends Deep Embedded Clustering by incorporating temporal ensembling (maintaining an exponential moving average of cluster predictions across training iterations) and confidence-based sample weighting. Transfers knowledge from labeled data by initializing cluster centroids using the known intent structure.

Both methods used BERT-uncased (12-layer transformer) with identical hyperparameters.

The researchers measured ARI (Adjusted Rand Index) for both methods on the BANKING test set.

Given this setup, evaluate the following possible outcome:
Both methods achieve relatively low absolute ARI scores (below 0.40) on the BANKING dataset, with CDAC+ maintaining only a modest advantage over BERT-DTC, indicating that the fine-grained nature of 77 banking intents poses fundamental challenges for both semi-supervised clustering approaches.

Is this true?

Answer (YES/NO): NO